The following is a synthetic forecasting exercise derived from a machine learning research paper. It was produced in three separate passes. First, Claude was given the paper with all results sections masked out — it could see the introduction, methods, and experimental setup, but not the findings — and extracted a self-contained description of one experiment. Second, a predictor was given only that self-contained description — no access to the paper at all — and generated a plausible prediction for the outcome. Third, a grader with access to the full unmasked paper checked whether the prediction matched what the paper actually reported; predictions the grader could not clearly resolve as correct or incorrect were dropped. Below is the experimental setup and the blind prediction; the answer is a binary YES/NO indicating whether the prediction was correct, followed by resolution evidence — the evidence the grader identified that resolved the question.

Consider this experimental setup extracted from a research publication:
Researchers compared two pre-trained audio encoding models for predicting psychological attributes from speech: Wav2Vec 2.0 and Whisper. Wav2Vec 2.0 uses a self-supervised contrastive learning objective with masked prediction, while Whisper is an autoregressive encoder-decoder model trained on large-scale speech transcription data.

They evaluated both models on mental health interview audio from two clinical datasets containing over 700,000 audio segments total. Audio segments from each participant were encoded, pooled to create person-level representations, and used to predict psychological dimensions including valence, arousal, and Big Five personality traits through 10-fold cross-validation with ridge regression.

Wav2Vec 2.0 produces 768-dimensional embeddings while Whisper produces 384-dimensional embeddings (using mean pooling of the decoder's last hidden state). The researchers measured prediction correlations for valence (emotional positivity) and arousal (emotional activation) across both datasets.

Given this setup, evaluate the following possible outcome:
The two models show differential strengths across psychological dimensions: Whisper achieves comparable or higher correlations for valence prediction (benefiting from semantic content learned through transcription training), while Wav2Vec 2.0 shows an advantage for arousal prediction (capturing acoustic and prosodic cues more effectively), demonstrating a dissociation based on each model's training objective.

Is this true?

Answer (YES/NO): NO